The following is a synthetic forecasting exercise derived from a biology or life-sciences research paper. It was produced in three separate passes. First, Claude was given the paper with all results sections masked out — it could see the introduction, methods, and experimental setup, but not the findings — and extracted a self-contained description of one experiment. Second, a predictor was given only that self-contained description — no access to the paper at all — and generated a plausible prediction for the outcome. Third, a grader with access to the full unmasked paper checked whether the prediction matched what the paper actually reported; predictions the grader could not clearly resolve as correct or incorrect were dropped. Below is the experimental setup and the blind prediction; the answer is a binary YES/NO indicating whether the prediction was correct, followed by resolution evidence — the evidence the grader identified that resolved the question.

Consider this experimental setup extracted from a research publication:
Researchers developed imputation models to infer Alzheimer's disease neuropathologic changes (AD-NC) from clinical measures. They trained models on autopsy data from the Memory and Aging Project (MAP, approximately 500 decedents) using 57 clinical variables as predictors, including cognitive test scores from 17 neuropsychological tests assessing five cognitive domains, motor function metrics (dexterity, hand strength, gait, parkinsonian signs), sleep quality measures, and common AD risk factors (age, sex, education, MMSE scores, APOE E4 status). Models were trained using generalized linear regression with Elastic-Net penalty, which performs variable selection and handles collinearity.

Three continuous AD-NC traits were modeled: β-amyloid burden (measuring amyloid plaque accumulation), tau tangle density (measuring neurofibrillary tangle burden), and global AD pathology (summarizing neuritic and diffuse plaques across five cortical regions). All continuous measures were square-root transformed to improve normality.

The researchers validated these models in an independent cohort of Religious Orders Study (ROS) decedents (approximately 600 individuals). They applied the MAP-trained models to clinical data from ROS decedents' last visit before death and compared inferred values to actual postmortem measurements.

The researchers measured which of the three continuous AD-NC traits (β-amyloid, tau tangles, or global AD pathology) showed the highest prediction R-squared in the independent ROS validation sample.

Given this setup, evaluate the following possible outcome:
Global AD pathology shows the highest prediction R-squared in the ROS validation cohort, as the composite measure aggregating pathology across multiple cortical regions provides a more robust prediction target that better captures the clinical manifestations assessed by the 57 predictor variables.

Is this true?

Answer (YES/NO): NO